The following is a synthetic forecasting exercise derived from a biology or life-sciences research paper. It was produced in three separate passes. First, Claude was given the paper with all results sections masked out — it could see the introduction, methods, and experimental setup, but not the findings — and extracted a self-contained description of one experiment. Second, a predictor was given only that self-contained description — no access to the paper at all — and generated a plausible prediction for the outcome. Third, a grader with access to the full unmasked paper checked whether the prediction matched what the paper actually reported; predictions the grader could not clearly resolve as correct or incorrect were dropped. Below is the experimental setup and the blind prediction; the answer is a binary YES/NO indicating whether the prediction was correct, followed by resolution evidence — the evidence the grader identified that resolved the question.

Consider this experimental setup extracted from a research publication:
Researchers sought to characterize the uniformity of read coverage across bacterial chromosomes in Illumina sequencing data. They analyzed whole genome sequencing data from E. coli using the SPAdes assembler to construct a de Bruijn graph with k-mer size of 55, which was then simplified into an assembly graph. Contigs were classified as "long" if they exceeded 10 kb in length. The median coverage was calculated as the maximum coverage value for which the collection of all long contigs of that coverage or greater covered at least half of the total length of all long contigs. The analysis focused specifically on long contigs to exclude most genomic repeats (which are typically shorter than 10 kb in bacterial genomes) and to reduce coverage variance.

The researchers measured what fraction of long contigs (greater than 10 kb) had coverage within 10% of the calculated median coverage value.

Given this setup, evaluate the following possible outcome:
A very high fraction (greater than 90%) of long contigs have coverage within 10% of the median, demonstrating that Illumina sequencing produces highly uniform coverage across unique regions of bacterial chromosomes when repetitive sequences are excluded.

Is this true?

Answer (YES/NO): YES